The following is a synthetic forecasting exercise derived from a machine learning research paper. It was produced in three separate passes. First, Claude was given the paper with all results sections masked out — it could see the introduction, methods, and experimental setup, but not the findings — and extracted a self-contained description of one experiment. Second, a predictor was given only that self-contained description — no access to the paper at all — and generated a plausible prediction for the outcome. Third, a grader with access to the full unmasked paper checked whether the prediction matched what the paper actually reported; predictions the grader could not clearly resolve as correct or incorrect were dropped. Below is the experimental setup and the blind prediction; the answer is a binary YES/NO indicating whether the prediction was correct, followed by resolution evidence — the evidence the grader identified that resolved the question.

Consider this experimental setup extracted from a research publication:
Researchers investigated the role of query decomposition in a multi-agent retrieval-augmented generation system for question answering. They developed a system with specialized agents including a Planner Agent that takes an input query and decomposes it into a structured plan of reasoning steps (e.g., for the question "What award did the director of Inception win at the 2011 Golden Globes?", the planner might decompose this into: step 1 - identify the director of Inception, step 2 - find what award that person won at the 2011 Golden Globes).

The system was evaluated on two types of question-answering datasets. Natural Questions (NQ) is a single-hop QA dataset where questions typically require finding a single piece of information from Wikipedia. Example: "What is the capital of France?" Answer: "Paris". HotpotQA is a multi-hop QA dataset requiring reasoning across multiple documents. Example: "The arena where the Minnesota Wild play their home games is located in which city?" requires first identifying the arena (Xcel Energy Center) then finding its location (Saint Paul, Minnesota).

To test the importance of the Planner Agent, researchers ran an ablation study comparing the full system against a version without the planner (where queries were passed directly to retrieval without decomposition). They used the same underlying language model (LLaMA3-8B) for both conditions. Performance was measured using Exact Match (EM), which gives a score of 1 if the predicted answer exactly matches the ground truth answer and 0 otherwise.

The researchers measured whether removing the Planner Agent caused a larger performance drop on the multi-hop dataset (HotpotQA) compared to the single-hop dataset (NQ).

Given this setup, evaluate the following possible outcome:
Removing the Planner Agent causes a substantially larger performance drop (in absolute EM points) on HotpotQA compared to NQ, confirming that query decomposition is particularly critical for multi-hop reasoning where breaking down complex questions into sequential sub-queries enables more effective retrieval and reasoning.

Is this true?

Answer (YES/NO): YES